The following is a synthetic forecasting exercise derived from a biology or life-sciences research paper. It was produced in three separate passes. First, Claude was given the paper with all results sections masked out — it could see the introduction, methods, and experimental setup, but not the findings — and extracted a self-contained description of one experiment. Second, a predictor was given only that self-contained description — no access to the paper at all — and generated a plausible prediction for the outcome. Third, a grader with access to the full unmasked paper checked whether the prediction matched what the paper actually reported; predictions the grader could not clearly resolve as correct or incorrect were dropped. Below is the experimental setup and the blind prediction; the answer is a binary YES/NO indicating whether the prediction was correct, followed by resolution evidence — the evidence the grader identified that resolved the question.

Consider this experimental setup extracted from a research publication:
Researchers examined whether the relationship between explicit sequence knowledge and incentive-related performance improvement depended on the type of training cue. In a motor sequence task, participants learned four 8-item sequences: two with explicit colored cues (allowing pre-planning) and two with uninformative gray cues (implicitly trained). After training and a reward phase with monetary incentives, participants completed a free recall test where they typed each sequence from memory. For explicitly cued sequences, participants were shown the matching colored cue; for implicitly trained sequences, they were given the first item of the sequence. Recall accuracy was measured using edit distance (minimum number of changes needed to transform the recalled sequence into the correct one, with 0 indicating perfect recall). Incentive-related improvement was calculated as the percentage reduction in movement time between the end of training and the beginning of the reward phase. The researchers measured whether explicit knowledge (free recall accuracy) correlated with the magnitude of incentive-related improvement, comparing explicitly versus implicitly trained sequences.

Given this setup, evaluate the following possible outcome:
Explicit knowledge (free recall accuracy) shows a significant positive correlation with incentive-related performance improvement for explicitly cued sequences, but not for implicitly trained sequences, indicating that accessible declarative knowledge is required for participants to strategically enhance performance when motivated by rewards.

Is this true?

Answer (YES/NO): YES